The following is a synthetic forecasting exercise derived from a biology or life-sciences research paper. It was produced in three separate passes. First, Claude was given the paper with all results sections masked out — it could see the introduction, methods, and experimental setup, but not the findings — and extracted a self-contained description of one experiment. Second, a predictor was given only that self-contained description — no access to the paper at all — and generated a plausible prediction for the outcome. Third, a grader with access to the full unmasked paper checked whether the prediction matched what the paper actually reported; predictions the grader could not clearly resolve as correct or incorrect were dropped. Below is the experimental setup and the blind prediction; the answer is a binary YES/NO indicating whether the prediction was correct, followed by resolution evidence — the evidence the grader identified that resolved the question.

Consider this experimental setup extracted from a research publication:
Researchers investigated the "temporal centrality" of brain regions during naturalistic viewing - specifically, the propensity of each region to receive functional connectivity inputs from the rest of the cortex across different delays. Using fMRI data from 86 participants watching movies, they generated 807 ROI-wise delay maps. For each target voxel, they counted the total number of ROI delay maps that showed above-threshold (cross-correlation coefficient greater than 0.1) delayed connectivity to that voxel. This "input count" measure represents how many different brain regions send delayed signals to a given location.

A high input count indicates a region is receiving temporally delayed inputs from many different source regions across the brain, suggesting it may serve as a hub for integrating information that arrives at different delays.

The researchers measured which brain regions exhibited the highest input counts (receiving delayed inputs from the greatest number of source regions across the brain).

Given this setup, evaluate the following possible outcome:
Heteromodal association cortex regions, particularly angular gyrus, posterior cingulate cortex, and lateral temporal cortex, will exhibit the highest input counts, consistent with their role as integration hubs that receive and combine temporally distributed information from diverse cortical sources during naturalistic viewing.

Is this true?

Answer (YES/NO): NO